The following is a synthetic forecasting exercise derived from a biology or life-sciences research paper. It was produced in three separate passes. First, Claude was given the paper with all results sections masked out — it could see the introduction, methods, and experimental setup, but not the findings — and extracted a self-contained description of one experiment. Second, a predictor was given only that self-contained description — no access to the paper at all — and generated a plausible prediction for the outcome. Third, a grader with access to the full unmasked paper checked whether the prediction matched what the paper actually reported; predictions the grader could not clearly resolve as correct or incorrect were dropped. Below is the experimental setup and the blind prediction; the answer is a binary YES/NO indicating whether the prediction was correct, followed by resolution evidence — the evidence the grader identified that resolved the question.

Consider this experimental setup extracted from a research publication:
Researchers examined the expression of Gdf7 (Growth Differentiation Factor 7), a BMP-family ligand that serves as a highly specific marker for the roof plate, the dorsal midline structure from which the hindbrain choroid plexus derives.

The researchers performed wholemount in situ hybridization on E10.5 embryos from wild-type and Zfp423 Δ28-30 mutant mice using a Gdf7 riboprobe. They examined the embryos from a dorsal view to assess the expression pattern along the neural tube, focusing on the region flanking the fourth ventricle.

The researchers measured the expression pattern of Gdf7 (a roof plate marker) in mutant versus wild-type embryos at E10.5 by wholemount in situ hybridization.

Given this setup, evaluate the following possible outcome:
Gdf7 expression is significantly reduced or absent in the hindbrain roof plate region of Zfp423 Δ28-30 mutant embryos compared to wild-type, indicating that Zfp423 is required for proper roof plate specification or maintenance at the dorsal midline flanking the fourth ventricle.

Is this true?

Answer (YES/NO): NO